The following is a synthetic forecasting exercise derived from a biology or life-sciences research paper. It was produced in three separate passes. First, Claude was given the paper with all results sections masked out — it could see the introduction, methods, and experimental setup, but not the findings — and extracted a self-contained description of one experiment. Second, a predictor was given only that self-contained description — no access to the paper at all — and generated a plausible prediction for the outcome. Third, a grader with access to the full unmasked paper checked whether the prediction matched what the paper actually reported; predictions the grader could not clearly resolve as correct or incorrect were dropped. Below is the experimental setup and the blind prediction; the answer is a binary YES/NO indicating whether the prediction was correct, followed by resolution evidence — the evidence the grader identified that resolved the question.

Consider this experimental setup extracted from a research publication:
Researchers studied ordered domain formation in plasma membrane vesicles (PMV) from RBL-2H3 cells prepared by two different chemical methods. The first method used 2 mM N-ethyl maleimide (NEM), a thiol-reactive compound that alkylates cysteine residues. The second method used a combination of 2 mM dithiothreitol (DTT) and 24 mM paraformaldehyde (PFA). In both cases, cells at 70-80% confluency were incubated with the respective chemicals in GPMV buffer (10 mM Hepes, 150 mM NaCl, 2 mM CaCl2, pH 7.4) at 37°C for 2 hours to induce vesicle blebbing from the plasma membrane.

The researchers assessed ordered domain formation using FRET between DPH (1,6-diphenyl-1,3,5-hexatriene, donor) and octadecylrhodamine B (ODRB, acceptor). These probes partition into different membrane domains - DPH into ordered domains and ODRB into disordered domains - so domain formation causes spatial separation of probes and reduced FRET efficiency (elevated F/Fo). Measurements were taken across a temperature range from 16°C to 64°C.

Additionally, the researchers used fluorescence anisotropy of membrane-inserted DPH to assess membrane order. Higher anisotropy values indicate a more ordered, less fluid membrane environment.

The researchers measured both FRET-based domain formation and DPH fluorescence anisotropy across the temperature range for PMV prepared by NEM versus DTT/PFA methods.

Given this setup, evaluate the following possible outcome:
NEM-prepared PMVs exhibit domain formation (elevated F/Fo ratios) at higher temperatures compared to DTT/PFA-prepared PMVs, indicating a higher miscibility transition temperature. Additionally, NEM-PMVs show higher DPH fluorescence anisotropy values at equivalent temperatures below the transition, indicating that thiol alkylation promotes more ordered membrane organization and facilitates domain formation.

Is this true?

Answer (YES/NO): NO